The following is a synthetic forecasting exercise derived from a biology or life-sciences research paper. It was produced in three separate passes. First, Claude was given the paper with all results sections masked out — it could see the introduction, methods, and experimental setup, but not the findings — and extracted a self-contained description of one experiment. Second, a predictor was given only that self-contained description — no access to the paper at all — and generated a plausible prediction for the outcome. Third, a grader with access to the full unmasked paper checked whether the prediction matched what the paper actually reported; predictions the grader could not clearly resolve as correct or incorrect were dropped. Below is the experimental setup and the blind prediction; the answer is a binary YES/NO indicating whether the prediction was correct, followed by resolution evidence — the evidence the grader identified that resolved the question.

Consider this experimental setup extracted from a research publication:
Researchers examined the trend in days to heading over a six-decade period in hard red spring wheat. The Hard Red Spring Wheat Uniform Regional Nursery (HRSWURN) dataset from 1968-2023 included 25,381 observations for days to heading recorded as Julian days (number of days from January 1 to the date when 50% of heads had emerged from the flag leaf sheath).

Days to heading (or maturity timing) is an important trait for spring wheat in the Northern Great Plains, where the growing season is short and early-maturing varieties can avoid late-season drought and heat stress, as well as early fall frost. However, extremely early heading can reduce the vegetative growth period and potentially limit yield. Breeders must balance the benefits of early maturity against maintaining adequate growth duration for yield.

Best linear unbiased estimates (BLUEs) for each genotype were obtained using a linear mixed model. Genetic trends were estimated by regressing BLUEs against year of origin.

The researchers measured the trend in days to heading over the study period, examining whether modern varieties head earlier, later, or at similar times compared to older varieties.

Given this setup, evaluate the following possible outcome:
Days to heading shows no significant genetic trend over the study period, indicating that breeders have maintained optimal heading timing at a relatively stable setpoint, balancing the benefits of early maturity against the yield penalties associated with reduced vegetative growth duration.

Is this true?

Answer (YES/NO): YES